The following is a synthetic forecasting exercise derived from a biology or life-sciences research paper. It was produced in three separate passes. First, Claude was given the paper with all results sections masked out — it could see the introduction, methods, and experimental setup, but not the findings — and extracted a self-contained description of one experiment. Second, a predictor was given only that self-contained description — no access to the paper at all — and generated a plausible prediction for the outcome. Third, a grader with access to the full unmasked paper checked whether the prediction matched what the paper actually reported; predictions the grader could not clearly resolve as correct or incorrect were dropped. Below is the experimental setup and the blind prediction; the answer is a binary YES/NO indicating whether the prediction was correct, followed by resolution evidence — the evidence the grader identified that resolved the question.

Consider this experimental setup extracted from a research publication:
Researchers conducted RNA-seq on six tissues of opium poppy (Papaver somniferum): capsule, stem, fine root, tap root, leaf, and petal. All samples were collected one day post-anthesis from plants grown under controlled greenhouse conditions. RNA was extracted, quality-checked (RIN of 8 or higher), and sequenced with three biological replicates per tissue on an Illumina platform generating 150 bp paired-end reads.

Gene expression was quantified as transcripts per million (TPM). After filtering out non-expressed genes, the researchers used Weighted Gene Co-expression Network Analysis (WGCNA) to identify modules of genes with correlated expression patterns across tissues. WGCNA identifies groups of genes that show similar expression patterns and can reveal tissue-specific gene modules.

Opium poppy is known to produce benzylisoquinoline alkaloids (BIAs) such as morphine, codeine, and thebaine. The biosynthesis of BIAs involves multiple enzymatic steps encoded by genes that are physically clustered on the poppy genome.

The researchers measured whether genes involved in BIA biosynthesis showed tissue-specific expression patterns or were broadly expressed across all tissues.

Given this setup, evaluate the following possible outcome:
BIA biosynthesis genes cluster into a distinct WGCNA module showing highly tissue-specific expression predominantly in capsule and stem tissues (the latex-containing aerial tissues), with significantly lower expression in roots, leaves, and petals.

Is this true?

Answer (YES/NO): NO